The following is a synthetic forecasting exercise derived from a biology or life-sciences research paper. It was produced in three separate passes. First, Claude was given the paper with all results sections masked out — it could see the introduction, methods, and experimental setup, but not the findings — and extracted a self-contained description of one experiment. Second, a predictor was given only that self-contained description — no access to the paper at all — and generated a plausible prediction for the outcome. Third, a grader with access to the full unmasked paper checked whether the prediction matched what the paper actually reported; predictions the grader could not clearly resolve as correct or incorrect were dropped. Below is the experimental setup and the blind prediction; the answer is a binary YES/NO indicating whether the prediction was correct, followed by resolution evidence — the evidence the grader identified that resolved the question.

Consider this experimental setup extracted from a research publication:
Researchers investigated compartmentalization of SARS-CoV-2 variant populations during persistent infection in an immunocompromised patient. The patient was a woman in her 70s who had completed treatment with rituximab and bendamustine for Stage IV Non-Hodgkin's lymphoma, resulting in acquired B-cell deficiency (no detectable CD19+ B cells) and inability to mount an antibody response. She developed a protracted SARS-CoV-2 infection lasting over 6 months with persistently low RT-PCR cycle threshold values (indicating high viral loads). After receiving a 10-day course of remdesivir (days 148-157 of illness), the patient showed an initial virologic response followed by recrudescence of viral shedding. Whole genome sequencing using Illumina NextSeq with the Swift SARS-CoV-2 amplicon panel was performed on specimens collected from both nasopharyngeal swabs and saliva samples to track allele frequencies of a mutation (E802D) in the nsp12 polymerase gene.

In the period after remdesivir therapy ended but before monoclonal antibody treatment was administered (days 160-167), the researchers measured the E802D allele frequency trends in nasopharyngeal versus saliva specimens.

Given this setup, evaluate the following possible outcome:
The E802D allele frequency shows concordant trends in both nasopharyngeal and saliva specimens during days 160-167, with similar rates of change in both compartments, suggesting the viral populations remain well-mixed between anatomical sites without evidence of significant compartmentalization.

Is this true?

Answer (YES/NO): NO